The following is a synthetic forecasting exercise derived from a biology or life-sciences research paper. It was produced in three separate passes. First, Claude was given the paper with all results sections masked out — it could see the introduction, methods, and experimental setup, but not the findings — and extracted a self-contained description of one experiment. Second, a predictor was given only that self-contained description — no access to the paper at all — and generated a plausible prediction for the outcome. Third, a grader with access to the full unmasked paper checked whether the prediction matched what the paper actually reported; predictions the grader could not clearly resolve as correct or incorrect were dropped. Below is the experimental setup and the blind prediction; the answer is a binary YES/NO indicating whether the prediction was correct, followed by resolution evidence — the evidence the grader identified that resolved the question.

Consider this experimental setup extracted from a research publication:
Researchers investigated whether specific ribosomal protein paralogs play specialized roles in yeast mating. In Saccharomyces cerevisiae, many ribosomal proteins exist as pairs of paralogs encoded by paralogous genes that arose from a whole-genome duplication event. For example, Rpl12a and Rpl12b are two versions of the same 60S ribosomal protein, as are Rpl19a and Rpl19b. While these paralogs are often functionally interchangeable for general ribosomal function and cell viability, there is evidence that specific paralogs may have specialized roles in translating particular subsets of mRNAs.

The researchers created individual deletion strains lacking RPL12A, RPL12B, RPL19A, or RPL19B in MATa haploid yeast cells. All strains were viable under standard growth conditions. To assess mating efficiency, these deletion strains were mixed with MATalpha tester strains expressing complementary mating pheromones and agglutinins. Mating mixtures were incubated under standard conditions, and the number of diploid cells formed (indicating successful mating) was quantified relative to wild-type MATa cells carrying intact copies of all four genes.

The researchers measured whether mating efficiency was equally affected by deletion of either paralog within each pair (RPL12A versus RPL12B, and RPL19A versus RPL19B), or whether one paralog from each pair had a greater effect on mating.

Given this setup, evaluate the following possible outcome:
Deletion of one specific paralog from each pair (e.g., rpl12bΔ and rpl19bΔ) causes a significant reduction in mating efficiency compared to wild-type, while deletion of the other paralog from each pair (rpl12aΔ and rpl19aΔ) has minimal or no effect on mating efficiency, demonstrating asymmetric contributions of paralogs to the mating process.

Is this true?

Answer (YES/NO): YES